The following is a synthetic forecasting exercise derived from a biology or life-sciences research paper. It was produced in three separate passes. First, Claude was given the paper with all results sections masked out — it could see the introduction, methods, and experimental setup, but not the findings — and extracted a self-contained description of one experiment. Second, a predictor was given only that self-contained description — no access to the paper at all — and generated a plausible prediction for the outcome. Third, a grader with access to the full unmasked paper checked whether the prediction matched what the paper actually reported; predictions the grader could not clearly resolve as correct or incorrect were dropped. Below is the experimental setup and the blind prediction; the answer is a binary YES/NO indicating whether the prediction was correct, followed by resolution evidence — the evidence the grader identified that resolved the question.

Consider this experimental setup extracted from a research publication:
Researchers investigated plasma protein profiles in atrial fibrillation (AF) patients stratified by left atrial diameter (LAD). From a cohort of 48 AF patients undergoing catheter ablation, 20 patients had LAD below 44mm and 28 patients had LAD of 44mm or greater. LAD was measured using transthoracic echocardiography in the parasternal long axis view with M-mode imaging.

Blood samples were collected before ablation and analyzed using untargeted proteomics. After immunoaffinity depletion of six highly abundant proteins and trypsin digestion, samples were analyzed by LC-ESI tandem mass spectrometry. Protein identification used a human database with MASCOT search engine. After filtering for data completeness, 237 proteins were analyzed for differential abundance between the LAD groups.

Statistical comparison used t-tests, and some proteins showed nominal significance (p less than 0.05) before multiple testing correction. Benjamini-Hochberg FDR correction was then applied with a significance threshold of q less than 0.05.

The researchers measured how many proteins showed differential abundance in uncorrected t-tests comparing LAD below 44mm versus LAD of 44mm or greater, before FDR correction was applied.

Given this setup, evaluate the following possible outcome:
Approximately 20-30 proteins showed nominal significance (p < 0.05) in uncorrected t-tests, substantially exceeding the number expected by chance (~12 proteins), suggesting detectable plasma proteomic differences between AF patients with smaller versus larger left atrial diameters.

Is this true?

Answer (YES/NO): YES